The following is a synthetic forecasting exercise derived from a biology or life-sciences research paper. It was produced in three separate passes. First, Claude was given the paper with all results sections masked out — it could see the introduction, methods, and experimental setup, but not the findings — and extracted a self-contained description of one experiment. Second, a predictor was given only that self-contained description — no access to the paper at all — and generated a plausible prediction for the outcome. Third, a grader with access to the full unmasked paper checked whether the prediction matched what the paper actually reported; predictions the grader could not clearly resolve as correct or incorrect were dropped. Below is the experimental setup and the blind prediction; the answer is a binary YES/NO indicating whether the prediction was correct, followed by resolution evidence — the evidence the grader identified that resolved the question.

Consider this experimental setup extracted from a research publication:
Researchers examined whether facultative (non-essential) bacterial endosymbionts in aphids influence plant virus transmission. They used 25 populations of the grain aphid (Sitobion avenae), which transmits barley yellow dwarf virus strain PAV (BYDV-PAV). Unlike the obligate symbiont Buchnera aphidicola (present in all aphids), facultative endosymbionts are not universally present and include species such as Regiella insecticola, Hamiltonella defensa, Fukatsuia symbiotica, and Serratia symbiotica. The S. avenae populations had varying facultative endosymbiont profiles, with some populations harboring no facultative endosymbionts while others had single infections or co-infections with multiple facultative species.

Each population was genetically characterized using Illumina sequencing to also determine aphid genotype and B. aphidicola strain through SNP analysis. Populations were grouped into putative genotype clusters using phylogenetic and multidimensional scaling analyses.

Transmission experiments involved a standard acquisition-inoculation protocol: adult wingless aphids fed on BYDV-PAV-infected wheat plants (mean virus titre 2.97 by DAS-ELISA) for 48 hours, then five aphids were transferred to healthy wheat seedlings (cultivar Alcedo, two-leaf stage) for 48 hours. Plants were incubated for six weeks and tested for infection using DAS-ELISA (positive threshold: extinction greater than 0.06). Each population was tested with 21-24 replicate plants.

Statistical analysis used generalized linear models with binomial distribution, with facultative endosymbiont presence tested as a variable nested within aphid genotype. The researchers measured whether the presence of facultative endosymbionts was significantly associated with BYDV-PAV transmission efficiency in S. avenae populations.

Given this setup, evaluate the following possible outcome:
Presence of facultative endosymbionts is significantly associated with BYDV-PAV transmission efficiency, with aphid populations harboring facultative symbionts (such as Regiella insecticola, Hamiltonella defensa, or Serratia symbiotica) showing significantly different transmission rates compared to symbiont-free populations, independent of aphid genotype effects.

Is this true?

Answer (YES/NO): NO